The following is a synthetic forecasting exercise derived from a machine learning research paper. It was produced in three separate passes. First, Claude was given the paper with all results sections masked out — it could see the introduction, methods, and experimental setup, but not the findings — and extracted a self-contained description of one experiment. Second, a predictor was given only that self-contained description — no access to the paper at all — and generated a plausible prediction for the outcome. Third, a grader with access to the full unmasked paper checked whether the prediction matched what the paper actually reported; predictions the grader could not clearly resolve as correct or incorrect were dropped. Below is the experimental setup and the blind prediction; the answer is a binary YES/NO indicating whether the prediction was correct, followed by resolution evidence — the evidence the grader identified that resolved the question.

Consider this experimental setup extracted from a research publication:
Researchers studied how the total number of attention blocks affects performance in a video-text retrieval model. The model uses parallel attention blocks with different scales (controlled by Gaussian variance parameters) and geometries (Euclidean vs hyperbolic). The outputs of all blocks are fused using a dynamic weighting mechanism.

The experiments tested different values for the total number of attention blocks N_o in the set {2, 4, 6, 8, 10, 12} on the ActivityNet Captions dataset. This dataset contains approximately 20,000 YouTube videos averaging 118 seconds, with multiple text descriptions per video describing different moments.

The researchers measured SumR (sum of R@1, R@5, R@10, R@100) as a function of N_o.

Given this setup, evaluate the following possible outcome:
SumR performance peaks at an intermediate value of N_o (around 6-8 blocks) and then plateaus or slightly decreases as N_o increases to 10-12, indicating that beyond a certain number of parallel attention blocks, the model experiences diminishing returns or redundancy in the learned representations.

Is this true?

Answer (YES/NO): YES